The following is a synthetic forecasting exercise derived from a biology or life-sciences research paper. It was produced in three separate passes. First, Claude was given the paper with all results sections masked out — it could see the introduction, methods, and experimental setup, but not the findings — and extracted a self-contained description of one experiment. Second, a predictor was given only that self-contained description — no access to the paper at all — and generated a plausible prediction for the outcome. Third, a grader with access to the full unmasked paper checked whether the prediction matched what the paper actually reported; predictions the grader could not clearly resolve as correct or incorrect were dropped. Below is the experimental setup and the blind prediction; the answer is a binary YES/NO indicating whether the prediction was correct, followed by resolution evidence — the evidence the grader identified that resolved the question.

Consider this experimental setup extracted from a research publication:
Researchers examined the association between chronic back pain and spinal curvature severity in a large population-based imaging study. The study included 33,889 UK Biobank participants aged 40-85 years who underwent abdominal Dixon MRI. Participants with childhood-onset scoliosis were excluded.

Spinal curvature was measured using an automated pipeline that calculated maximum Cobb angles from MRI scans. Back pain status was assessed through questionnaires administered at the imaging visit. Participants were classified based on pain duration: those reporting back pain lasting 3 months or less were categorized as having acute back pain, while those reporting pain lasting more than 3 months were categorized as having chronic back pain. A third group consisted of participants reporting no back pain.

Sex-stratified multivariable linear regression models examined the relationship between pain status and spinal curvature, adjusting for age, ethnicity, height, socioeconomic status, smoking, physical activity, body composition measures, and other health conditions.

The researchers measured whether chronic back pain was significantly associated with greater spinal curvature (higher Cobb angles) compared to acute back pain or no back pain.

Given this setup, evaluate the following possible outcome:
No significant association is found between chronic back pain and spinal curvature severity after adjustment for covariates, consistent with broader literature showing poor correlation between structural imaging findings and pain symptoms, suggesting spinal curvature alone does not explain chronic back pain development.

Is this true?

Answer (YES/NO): NO